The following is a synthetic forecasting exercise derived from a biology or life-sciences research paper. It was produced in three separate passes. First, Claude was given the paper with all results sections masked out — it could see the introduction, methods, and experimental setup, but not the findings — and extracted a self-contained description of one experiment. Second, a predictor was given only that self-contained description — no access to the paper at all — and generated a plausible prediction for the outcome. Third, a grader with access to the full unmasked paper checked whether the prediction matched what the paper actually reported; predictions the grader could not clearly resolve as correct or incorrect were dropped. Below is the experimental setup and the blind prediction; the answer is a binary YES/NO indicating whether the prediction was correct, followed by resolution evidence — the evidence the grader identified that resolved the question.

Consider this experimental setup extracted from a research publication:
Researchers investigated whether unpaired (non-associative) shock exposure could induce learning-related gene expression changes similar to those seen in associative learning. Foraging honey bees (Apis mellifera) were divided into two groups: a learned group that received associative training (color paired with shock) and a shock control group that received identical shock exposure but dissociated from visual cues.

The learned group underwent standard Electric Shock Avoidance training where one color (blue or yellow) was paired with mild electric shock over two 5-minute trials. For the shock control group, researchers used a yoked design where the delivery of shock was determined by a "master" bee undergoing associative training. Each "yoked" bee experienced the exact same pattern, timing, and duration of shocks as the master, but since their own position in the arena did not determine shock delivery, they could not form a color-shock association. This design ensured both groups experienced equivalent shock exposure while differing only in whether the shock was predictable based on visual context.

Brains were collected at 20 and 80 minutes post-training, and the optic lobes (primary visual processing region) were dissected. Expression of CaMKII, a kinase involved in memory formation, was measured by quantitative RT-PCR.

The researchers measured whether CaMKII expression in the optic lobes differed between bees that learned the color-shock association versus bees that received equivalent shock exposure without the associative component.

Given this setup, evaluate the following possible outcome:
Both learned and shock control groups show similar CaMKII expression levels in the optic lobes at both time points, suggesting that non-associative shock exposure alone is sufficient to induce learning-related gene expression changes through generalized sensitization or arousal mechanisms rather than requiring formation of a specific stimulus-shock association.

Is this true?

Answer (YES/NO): NO